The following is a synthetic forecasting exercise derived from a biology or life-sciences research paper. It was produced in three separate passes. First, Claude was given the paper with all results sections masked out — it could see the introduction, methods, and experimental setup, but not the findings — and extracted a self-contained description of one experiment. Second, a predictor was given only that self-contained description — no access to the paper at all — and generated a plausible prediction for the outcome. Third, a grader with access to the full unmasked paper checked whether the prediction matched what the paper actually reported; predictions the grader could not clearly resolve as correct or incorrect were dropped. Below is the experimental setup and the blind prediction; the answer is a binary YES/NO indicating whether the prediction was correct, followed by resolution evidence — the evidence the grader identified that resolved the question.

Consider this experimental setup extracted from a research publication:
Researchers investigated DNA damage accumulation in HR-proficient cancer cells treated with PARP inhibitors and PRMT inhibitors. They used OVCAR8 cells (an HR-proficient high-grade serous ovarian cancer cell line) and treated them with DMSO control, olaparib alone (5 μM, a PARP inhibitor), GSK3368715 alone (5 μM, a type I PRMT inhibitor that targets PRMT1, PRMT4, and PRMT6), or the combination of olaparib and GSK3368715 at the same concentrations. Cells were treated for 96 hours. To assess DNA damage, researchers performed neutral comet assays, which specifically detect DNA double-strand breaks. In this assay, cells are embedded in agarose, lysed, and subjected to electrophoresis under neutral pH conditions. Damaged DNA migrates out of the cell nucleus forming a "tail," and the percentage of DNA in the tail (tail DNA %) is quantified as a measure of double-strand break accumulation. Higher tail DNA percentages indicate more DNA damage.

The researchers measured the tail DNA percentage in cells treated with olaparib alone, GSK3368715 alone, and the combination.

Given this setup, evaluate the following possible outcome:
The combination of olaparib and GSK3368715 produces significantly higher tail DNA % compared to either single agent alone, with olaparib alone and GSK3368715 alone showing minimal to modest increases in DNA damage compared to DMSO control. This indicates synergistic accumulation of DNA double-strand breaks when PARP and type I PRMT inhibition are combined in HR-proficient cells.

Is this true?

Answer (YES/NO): YES